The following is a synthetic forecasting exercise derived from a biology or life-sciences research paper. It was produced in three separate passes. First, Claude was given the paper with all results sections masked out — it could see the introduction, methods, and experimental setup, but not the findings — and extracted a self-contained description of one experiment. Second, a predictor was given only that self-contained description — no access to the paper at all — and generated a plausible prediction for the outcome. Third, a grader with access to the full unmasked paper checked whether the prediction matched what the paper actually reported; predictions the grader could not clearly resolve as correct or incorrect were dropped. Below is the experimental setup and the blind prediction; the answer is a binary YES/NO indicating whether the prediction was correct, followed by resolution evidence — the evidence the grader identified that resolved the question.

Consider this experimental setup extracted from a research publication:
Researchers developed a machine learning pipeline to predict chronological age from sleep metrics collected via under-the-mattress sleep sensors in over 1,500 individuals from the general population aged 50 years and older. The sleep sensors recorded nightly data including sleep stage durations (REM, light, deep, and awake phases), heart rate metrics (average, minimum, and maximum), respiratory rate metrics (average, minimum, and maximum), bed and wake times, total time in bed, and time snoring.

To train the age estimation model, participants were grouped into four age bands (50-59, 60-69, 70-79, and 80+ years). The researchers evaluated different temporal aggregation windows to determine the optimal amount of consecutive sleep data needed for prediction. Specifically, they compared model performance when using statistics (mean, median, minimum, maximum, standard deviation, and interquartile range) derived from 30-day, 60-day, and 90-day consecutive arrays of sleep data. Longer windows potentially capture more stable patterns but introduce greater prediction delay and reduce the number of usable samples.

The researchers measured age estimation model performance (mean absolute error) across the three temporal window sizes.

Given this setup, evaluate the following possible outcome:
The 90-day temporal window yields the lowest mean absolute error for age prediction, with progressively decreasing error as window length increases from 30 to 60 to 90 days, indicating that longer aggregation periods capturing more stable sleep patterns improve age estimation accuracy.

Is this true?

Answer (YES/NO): NO